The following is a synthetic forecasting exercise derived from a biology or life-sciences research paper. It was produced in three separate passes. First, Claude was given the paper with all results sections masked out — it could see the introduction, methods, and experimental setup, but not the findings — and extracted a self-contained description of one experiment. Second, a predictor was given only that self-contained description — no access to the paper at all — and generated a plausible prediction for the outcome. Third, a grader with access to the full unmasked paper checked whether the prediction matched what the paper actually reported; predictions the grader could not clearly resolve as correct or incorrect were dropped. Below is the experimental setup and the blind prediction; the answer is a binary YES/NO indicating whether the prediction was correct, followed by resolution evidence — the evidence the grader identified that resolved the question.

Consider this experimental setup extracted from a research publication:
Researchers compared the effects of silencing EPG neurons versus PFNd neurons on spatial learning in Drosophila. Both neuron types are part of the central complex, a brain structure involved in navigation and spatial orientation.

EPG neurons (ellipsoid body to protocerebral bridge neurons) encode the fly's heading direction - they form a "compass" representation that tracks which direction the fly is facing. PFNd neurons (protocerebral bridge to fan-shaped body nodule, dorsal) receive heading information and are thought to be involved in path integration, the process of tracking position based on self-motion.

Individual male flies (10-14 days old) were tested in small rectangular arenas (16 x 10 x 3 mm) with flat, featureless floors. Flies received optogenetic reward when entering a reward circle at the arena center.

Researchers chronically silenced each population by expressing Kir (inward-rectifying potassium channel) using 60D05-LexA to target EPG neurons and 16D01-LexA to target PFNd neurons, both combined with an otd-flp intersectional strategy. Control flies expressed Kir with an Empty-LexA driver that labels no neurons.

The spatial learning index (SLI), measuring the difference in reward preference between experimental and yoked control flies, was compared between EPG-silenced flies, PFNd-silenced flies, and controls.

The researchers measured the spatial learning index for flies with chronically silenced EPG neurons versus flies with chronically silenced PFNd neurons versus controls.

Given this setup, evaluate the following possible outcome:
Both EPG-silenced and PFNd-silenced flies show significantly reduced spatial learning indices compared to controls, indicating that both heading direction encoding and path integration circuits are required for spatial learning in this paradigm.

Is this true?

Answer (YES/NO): NO